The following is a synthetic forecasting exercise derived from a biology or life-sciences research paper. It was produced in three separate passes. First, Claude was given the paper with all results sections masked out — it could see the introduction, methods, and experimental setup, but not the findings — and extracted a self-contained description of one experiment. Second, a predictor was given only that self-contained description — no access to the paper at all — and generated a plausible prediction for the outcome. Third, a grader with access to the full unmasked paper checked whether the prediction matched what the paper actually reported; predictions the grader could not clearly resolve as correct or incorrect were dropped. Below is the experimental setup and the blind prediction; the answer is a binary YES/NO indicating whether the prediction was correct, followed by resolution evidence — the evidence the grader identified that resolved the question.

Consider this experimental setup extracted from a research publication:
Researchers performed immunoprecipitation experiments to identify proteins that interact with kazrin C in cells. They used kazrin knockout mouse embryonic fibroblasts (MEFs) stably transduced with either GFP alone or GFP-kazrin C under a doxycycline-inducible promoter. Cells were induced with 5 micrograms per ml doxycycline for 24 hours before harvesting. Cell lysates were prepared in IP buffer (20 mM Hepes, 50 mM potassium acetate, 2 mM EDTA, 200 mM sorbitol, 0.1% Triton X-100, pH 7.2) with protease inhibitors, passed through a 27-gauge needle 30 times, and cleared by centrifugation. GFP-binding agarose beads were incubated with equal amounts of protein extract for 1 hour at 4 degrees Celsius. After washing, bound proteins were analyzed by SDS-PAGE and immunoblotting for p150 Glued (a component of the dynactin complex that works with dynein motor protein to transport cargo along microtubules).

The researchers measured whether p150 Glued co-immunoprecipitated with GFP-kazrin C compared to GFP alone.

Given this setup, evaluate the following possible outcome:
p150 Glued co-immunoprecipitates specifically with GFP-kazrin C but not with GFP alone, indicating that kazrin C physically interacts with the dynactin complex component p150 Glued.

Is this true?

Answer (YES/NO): YES